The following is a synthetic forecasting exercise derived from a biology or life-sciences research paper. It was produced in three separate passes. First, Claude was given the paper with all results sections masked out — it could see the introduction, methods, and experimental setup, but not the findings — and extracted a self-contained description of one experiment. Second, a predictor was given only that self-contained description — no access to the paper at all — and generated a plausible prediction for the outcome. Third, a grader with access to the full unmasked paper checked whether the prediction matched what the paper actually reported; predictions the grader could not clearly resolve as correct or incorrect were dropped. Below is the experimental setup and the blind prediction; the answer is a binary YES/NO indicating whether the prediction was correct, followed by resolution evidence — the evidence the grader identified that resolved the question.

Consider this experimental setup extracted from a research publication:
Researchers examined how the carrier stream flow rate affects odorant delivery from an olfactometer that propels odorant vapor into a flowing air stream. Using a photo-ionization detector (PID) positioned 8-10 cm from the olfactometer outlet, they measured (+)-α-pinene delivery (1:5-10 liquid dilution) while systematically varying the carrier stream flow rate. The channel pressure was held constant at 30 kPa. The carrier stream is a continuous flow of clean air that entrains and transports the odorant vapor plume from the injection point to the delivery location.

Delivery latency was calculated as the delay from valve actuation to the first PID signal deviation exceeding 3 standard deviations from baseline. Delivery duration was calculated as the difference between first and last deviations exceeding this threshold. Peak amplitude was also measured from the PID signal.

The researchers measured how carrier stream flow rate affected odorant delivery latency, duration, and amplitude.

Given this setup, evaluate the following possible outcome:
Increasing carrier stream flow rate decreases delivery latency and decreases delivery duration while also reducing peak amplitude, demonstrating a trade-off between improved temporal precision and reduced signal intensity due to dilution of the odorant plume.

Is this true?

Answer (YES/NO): NO